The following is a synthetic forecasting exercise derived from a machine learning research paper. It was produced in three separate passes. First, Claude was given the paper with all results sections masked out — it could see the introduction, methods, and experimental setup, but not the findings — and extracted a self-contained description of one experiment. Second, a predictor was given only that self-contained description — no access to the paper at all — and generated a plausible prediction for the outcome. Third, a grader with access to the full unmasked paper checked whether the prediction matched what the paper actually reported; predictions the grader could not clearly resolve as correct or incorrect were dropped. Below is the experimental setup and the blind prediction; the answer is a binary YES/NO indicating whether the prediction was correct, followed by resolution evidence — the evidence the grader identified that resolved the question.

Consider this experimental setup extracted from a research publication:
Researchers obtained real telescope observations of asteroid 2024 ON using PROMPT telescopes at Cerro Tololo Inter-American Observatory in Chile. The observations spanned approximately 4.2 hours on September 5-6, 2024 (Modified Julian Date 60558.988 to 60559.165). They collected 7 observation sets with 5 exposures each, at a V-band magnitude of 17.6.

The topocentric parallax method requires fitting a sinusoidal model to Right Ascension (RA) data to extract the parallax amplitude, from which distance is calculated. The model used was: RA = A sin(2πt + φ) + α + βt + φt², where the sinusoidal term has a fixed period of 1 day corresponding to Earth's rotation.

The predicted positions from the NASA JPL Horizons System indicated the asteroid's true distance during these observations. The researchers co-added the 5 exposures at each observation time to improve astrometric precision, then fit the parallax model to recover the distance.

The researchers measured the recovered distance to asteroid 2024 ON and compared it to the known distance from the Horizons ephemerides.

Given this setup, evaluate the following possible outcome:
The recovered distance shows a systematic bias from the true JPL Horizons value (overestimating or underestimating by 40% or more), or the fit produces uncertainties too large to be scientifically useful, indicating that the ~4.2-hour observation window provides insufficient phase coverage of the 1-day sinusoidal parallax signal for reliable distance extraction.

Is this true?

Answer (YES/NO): NO